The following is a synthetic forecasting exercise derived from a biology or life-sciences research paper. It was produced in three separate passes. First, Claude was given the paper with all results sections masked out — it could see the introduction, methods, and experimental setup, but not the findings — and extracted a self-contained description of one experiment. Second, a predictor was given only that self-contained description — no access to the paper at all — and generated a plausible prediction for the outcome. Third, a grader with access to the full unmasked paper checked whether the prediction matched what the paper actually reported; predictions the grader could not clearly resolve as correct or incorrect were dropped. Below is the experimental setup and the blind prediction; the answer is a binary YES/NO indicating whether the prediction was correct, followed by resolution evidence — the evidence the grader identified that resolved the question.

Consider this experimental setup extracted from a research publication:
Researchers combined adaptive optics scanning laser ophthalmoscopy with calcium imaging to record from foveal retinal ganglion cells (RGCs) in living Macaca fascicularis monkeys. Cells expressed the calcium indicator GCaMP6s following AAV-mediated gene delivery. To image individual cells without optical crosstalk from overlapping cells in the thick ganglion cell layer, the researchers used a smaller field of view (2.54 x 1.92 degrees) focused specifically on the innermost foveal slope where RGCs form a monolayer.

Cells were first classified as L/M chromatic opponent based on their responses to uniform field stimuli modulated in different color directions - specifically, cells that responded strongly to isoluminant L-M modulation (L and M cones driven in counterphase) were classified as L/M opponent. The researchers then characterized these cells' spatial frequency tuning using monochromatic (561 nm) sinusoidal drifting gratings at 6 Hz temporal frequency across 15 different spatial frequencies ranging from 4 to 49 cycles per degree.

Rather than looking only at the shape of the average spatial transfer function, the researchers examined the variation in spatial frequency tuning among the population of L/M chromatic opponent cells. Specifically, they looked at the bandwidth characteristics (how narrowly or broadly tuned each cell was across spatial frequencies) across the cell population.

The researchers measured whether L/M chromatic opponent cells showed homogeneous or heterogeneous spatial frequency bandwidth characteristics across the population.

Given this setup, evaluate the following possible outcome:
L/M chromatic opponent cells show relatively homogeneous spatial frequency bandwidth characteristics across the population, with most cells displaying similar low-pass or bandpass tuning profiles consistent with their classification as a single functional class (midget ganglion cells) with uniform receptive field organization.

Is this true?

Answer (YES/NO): NO